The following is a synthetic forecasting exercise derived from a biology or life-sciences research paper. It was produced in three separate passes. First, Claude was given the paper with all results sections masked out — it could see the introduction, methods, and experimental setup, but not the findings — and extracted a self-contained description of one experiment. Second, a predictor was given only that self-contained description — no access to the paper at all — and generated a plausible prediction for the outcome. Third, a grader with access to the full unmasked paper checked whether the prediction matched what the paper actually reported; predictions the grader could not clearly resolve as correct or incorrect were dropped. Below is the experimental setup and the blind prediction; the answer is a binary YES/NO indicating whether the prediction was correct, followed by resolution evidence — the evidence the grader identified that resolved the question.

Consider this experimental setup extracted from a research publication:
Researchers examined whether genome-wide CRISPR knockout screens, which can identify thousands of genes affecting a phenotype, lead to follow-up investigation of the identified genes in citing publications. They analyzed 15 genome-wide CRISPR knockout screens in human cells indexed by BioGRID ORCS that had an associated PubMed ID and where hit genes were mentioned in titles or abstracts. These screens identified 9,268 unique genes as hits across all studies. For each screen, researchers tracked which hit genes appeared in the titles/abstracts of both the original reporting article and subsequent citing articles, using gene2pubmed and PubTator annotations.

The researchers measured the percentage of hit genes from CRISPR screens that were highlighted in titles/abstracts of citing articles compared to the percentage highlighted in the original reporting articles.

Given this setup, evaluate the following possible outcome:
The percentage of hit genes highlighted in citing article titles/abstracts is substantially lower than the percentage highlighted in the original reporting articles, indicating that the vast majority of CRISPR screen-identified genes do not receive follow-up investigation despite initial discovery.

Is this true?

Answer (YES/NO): NO